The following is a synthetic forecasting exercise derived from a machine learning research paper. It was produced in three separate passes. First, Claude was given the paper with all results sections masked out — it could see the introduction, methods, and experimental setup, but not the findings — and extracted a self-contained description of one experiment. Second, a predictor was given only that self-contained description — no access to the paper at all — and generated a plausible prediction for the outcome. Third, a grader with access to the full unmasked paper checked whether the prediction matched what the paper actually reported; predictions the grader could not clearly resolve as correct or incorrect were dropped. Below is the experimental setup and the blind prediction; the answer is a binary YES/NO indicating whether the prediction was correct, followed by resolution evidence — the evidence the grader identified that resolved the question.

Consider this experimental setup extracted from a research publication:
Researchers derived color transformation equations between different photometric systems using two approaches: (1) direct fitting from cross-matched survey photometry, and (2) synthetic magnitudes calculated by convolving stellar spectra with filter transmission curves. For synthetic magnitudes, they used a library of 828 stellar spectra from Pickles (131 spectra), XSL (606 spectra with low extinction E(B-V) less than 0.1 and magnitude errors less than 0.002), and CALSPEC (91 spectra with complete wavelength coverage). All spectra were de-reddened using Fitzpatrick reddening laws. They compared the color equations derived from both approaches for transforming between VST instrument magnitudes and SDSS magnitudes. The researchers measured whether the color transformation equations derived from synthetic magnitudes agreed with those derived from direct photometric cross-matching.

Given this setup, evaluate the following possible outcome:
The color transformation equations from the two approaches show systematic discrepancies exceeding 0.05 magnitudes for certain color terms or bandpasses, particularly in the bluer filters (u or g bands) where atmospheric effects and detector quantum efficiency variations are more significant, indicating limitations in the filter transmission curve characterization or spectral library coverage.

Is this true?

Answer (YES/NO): NO